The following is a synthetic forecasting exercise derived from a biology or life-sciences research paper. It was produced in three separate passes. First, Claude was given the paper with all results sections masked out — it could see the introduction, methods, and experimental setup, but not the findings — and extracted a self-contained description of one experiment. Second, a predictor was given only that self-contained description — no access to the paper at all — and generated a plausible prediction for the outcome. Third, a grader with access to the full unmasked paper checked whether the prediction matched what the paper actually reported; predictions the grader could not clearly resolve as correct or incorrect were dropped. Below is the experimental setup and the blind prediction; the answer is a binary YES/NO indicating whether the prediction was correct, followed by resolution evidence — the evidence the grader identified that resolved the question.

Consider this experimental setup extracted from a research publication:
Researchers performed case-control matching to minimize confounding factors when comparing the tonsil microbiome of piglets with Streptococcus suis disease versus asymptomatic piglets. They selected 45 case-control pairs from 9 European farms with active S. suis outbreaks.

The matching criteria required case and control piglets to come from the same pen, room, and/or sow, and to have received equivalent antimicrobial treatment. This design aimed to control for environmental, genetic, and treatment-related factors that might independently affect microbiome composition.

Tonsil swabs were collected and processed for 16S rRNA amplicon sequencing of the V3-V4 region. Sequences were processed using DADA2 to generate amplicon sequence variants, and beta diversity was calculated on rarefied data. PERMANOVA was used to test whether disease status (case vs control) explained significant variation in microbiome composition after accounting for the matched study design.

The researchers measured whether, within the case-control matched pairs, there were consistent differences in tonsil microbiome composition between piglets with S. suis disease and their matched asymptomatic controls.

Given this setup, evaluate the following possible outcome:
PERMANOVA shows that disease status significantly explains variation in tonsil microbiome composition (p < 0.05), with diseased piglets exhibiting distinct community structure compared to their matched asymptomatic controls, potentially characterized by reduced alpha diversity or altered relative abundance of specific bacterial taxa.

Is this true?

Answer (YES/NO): YES